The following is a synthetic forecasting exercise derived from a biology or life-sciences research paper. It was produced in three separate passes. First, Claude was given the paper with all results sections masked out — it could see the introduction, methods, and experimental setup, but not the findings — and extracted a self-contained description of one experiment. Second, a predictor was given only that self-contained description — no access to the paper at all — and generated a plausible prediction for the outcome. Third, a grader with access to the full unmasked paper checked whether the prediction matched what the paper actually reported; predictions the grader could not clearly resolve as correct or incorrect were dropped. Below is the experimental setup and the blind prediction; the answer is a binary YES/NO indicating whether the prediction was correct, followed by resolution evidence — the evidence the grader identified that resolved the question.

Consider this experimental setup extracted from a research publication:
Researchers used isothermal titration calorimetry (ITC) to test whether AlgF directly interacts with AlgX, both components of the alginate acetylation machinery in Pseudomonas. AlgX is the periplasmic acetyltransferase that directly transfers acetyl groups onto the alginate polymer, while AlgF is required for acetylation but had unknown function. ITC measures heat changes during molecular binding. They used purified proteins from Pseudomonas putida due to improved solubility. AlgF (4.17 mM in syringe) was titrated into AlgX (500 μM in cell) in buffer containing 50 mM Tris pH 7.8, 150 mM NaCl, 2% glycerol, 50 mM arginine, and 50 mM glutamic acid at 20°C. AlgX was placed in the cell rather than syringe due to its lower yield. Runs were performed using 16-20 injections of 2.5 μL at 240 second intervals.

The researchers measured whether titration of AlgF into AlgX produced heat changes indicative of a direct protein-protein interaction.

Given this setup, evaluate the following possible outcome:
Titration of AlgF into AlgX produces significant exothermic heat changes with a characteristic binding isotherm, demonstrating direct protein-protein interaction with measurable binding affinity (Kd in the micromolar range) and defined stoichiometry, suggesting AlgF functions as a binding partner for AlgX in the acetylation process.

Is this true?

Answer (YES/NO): YES